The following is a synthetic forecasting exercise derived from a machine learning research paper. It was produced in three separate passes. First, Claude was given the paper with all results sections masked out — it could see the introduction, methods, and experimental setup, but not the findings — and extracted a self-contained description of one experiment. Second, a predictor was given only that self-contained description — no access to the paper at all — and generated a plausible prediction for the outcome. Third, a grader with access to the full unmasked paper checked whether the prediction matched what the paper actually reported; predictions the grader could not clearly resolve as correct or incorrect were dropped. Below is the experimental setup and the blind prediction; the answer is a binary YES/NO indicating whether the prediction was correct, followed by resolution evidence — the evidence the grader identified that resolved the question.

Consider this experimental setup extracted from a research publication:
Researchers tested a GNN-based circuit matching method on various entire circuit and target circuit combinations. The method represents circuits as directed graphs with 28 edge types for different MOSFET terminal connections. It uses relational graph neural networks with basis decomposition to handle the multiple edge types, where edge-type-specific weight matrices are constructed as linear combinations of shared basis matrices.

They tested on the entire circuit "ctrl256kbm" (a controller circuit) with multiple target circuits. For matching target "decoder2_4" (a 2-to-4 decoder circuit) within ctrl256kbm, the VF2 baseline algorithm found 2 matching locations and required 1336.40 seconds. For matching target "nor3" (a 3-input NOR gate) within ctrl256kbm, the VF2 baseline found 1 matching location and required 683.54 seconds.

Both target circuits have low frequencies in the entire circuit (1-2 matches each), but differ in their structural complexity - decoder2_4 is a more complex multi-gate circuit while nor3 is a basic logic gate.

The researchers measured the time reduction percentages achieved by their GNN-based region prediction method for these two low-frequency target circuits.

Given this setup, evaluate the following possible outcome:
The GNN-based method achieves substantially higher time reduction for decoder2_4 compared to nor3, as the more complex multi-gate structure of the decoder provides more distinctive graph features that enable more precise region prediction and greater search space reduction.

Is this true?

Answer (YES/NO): YES